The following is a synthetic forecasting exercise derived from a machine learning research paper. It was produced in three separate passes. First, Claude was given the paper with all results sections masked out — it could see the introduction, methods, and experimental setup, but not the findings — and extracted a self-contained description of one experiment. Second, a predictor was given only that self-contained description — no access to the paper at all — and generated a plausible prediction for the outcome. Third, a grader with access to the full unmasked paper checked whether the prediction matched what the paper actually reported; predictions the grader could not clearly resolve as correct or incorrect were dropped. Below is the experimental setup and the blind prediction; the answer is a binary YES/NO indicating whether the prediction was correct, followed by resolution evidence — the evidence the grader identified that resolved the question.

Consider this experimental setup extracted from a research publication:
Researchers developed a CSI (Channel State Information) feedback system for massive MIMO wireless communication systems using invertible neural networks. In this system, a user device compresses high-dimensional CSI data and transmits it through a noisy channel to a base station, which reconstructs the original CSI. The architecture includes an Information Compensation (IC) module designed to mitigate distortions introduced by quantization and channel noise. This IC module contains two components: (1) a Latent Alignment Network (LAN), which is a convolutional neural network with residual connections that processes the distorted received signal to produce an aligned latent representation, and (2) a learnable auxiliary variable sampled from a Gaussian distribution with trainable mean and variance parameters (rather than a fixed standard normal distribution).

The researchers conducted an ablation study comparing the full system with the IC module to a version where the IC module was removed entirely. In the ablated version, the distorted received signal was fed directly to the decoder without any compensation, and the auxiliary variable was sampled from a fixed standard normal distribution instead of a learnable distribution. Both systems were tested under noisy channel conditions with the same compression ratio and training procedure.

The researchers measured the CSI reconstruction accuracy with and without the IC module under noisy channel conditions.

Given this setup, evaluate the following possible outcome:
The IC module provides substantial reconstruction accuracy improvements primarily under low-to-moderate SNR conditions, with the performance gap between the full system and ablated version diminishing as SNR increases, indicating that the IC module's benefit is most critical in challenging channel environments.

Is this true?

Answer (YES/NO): NO